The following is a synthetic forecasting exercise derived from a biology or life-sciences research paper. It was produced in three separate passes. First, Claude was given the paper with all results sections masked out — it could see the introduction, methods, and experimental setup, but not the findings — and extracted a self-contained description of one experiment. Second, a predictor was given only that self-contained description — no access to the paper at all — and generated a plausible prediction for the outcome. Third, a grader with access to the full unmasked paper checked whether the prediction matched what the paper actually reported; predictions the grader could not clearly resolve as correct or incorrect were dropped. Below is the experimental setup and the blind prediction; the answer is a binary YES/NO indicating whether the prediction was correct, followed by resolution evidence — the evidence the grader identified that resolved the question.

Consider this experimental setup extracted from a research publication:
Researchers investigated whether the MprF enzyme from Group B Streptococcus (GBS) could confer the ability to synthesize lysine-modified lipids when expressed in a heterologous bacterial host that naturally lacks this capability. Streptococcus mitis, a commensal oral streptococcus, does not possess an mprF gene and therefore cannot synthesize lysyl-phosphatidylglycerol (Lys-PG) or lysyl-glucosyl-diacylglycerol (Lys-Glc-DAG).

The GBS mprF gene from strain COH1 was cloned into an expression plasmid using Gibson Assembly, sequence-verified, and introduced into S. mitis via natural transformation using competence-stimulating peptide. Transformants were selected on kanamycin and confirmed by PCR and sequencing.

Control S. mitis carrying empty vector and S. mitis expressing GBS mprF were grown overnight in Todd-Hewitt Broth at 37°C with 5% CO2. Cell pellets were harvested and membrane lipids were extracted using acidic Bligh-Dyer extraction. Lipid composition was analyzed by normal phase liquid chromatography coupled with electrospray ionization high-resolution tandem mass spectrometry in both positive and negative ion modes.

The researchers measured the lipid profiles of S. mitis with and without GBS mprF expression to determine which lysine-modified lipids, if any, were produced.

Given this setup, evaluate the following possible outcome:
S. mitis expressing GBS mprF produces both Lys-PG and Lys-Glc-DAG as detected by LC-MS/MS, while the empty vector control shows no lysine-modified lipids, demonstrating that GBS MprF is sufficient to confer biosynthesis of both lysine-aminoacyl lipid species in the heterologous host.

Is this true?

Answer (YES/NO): YES